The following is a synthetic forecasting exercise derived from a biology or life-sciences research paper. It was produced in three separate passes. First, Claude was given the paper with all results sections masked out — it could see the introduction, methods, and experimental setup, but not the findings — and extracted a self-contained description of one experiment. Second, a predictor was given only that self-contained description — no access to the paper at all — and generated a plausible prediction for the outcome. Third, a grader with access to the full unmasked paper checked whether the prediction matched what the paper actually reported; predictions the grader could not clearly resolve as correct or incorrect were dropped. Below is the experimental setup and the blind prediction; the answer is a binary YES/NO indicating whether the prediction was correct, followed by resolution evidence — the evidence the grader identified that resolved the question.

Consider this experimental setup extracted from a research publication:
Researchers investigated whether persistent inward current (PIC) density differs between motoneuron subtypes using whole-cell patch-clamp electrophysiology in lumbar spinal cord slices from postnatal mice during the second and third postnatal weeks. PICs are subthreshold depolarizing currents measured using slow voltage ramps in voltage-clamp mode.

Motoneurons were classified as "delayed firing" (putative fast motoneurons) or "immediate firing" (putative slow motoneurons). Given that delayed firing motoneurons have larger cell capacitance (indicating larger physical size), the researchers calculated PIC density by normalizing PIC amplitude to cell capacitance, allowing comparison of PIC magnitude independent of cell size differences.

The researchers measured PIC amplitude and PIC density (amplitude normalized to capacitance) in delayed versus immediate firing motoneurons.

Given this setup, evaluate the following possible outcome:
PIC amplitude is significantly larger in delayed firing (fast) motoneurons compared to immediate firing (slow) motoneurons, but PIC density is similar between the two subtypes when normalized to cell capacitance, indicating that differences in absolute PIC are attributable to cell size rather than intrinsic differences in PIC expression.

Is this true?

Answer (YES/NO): YES